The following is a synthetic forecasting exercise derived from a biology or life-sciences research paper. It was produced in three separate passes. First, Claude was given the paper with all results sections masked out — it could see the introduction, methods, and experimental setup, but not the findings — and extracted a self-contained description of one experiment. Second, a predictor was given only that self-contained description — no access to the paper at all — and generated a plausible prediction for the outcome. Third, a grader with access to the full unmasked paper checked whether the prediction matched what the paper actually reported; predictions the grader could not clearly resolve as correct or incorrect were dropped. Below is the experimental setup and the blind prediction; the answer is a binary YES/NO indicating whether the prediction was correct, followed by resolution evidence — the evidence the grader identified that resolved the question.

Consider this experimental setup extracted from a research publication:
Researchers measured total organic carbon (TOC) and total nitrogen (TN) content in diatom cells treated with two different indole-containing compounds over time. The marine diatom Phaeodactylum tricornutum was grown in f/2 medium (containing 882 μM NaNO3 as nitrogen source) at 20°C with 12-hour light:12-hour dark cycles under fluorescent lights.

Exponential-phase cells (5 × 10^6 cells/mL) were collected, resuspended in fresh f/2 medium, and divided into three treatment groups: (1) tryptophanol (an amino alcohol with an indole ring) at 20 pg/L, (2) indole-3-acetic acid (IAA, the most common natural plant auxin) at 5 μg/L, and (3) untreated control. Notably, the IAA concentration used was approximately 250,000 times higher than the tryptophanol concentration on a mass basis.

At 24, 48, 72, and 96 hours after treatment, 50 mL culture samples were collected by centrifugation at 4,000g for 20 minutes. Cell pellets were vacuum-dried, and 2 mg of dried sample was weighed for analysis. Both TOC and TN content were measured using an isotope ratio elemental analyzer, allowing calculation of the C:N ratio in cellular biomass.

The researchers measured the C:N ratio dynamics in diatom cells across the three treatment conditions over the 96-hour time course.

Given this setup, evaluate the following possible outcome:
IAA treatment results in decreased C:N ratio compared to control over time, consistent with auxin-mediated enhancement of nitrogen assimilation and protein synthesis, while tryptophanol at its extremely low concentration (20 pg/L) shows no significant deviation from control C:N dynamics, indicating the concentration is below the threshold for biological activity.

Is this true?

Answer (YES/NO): NO